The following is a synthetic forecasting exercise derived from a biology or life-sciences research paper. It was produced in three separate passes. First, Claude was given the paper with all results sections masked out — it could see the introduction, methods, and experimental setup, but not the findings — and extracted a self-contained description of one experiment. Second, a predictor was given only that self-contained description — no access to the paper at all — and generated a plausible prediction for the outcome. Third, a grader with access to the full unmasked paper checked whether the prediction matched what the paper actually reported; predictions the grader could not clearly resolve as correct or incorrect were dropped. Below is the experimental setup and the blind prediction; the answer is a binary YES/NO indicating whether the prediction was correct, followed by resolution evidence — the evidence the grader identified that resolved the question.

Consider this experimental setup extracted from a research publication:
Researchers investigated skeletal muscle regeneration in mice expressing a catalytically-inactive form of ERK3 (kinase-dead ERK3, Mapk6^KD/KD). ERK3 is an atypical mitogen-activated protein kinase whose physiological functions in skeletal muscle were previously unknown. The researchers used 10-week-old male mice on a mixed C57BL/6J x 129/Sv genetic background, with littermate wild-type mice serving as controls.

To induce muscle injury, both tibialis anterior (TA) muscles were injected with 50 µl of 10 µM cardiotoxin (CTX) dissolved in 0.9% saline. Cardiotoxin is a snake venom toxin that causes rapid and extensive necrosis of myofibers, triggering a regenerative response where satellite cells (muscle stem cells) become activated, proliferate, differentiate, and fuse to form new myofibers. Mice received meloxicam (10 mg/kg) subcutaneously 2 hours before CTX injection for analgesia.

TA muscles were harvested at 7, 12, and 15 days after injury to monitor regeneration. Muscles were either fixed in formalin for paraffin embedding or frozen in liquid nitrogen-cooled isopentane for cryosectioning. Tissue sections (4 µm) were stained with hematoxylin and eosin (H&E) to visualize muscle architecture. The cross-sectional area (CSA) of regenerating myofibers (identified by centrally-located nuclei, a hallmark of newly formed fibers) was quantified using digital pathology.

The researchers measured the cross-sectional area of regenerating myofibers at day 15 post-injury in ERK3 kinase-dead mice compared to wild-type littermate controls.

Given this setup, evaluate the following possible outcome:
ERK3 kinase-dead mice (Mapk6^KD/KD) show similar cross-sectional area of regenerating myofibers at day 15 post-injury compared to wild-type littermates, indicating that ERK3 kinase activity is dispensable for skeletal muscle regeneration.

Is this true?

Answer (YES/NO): NO